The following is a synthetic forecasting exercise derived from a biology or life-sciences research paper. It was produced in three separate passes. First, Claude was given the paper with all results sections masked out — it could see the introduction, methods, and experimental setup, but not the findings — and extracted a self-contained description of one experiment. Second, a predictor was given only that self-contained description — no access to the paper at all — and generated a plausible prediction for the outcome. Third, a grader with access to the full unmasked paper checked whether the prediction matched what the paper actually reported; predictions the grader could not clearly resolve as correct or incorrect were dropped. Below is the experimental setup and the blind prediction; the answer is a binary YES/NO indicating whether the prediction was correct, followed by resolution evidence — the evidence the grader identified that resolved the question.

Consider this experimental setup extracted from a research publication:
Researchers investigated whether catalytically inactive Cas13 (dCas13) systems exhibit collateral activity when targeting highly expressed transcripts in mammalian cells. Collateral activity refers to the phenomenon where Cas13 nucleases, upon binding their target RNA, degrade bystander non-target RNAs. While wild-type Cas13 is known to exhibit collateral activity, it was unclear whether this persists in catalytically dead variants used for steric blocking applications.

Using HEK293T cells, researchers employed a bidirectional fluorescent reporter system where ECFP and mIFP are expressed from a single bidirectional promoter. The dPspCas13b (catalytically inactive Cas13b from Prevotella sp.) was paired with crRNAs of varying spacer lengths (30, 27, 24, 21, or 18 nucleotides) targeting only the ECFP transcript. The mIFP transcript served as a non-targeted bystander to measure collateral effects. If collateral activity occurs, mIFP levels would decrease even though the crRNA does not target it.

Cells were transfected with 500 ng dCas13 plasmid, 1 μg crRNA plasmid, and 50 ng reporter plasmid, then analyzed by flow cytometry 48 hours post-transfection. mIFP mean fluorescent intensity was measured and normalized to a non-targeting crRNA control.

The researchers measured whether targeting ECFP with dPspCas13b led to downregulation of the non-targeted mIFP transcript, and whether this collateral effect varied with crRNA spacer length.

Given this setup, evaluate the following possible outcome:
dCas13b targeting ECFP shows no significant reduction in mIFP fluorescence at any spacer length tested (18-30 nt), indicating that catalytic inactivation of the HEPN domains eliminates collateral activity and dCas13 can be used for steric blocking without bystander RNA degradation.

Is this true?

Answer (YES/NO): YES